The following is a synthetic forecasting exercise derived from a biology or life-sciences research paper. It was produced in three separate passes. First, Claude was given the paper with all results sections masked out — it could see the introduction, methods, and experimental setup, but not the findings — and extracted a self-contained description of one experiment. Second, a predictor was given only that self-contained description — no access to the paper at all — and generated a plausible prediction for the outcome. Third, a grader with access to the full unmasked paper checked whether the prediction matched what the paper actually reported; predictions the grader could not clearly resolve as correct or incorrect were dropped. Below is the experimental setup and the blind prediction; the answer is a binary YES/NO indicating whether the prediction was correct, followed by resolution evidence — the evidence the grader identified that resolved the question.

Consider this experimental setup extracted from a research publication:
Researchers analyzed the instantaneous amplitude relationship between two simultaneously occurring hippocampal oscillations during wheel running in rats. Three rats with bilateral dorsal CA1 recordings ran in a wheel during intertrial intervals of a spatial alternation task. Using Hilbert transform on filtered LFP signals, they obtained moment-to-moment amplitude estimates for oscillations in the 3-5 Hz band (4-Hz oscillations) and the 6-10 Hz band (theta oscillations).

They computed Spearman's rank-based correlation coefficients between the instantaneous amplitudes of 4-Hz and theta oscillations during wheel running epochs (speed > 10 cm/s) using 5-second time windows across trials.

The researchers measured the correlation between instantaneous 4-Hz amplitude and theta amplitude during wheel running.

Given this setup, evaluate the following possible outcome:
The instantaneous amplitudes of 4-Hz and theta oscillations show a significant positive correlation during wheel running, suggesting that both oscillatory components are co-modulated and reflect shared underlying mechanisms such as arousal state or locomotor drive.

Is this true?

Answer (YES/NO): NO